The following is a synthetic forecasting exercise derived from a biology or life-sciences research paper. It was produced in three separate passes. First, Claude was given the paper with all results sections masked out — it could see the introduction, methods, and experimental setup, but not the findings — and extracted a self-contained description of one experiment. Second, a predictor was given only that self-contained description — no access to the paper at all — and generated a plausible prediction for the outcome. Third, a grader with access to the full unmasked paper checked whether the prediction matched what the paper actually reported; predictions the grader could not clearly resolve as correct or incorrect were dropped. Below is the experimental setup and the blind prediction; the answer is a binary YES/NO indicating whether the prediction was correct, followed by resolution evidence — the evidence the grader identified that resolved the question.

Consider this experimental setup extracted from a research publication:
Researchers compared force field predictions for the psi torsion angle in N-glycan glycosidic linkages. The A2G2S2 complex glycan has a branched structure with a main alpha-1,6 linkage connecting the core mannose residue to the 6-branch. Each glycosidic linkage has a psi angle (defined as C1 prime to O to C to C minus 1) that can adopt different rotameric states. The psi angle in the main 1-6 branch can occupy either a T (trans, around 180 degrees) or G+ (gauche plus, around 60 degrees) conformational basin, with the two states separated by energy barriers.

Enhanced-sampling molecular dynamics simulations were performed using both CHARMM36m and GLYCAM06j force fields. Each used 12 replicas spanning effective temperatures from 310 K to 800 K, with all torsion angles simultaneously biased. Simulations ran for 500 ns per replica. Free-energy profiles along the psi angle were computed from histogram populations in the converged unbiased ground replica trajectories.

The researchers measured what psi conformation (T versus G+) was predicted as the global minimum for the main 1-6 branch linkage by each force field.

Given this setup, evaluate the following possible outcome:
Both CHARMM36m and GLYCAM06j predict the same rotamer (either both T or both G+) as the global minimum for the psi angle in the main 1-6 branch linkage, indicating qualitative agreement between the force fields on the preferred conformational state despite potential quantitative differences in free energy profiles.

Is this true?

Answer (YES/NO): NO